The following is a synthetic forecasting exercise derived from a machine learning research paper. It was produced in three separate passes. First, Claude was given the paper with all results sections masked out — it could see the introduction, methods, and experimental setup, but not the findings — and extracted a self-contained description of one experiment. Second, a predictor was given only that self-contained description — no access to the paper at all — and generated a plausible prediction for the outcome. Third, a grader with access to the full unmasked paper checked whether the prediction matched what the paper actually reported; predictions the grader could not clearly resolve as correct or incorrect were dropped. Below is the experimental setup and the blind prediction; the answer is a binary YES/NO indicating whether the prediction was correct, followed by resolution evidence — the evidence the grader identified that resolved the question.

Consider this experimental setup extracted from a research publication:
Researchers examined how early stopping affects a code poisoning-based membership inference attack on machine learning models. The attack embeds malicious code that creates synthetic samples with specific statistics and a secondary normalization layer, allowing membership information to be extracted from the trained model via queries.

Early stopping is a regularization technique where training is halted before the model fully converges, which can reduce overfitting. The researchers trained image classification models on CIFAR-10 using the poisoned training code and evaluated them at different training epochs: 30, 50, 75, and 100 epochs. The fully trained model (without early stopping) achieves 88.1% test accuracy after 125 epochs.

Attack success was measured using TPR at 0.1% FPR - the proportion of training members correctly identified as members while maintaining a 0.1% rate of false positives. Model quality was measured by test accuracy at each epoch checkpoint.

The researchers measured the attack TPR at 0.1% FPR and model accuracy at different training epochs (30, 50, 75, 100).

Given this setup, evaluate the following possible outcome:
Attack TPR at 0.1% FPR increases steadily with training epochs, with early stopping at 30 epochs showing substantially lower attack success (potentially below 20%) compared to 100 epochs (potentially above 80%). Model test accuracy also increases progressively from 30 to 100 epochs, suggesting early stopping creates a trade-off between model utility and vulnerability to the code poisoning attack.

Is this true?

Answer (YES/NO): YES